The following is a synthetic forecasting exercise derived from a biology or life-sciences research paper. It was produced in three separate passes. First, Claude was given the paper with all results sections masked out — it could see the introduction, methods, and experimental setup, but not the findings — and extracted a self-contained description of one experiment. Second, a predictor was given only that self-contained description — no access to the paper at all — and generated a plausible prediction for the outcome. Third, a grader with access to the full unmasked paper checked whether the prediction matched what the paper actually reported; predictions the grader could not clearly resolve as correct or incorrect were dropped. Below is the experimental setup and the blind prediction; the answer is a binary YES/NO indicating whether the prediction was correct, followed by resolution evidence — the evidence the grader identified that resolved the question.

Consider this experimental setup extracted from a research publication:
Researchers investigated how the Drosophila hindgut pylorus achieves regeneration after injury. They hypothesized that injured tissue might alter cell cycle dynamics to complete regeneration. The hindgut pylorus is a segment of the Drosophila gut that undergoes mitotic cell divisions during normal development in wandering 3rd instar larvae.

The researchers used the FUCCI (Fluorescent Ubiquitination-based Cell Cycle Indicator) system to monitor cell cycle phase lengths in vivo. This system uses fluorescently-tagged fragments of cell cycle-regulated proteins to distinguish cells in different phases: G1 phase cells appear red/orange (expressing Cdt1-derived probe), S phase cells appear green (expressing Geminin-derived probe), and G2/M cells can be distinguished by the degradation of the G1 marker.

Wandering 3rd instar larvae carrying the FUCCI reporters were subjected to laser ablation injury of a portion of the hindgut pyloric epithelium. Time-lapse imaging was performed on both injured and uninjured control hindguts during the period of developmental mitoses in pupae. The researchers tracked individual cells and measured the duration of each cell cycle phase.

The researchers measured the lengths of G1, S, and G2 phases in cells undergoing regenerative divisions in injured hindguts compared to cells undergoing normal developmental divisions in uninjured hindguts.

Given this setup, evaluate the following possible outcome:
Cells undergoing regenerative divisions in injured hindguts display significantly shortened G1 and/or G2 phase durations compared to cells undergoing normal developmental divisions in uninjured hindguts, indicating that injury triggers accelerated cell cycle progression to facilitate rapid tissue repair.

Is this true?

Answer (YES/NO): YES